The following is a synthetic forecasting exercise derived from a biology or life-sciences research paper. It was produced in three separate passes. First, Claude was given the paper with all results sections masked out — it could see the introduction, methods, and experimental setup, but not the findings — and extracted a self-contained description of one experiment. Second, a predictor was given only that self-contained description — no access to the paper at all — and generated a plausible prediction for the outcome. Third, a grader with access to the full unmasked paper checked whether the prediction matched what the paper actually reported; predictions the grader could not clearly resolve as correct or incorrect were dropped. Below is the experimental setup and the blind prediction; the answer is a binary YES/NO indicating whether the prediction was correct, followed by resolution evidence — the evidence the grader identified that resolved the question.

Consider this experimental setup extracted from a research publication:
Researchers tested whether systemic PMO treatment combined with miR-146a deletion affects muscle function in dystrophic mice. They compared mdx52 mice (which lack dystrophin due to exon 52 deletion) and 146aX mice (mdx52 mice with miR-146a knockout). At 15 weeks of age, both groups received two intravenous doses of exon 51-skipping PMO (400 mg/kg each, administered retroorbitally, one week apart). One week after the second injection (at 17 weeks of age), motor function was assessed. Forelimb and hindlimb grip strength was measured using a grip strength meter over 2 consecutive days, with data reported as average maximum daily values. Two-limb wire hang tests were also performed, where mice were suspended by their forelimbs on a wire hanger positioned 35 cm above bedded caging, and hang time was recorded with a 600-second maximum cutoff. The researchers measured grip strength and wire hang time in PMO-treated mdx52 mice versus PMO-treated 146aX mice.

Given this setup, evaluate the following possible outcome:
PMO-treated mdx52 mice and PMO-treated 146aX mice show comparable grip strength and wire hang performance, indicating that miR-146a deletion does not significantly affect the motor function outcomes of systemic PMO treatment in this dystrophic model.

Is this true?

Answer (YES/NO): NO